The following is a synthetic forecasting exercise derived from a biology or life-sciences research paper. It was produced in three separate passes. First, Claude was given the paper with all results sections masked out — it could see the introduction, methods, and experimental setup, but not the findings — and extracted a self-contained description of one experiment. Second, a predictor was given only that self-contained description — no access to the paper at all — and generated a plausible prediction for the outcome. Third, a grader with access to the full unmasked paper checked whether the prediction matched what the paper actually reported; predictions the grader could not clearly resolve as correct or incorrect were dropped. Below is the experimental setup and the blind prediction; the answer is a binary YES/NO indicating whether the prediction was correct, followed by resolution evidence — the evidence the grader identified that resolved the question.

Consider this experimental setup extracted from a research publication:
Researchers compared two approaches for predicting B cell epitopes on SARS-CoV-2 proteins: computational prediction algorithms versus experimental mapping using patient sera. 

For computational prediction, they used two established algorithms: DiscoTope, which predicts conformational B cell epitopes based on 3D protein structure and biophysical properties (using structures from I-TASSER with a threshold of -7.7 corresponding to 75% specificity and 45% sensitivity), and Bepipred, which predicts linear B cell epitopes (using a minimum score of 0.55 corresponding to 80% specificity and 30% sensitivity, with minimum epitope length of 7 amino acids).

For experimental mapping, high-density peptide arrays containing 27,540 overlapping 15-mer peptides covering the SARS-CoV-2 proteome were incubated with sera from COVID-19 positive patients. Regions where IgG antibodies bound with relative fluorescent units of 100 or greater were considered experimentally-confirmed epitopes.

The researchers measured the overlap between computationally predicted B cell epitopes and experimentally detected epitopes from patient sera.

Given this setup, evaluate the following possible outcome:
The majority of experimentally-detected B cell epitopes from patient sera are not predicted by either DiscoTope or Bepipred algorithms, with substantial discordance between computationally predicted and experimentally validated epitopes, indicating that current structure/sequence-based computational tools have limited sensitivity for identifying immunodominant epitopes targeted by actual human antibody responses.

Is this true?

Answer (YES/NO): NO